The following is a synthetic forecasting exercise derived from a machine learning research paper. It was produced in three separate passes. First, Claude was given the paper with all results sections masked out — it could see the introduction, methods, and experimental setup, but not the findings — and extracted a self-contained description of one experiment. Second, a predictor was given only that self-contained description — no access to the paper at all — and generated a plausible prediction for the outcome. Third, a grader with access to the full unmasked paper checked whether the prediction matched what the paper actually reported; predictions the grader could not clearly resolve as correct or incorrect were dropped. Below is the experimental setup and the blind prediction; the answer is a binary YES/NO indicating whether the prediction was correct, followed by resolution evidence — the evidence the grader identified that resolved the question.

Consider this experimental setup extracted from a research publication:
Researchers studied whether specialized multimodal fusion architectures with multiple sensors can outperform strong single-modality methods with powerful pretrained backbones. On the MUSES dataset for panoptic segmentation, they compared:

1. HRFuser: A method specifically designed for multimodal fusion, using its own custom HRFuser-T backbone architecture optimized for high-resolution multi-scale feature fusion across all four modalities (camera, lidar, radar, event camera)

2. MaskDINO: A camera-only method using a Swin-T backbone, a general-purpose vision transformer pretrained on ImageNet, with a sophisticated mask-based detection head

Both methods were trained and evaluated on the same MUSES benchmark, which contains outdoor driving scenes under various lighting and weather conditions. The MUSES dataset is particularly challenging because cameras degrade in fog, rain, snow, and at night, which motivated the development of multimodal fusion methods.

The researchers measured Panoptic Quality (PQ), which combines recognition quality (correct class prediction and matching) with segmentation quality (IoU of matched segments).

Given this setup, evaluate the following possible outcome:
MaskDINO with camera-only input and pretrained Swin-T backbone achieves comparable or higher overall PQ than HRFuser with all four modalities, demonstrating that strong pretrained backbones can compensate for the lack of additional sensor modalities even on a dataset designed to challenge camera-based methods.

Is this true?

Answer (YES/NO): YES